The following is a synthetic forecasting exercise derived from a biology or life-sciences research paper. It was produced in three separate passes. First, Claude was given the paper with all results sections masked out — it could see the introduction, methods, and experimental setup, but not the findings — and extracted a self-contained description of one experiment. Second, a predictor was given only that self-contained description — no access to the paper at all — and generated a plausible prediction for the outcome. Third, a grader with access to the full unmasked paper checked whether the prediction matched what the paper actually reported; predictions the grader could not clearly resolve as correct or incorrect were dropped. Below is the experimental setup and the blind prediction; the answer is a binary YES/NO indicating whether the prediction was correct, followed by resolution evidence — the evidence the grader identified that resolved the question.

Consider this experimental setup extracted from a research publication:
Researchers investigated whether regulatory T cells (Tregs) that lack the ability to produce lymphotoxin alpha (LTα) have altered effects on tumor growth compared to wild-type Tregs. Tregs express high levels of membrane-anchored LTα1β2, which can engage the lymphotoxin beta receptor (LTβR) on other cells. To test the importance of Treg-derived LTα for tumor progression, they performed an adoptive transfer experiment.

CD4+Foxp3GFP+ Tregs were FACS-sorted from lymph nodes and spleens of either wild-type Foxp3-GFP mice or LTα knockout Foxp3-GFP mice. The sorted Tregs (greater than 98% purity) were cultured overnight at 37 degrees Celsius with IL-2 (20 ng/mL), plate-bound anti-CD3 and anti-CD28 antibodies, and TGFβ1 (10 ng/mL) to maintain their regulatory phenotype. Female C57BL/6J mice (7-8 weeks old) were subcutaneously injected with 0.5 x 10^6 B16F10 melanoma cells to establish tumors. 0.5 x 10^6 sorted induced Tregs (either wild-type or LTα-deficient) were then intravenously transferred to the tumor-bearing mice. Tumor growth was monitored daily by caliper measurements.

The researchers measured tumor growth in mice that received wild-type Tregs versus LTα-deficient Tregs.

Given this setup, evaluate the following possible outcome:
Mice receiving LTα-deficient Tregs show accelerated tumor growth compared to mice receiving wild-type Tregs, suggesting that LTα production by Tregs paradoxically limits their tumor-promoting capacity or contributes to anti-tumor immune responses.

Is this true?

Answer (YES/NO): NO